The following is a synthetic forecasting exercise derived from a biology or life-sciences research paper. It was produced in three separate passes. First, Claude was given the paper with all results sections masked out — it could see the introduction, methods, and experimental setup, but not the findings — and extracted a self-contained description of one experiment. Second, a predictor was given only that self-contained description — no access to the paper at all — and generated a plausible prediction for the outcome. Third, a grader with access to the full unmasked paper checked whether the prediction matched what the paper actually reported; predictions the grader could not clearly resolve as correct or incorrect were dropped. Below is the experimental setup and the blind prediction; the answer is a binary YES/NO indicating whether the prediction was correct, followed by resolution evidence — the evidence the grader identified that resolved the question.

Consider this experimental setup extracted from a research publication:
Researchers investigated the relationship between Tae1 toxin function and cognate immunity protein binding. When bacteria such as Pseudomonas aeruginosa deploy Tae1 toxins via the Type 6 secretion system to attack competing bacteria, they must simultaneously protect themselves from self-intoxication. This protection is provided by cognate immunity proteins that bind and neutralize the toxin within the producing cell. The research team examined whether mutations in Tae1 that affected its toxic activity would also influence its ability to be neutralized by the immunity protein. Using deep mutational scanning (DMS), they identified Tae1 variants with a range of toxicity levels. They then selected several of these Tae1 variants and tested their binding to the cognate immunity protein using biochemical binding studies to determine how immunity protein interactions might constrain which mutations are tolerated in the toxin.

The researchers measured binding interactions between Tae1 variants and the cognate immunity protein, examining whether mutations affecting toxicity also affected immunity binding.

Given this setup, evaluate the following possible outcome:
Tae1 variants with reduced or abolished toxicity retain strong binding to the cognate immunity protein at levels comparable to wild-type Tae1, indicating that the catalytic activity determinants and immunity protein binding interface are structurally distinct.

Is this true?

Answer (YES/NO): NO